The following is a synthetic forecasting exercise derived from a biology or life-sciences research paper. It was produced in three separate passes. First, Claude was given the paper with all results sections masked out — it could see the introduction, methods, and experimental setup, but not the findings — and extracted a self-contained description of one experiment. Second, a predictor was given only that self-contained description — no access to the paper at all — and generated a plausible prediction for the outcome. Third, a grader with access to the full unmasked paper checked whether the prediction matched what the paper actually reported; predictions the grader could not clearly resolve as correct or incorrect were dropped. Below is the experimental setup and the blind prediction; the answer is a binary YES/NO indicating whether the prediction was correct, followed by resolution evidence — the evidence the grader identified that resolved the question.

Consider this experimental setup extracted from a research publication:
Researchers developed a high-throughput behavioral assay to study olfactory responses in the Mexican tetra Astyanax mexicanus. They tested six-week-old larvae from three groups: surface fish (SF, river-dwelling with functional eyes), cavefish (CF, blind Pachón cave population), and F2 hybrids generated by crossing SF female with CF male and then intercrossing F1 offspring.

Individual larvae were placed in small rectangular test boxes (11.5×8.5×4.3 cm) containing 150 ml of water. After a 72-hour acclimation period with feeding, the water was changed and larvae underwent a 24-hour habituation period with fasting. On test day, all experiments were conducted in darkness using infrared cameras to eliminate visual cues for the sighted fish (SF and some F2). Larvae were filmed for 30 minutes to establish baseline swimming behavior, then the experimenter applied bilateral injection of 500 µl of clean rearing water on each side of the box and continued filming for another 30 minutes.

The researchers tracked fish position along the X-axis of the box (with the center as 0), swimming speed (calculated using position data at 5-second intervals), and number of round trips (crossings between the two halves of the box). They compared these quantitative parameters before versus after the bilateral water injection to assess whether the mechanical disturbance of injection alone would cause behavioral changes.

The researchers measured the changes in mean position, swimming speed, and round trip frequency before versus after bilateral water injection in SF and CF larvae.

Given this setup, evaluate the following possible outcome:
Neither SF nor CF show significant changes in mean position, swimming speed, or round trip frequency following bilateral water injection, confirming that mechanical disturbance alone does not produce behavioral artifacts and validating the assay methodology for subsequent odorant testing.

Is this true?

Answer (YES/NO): YES